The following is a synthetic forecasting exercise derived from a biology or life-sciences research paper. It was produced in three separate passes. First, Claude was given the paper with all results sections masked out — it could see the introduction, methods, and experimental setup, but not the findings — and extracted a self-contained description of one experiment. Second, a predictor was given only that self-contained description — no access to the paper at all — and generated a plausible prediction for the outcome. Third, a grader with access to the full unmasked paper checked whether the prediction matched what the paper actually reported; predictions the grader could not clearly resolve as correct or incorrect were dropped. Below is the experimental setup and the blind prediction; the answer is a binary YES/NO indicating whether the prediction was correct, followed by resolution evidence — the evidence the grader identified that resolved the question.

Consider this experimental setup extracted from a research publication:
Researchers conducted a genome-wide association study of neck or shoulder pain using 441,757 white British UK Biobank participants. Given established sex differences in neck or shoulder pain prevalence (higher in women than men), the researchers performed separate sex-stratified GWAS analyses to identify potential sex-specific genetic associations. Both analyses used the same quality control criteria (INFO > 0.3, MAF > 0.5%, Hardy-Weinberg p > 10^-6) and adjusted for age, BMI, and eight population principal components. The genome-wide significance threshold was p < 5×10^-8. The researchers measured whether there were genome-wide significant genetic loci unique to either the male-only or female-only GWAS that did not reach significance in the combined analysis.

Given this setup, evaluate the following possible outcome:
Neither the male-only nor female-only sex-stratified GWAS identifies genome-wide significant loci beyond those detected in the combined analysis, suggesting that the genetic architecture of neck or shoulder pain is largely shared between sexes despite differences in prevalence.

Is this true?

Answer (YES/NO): NO